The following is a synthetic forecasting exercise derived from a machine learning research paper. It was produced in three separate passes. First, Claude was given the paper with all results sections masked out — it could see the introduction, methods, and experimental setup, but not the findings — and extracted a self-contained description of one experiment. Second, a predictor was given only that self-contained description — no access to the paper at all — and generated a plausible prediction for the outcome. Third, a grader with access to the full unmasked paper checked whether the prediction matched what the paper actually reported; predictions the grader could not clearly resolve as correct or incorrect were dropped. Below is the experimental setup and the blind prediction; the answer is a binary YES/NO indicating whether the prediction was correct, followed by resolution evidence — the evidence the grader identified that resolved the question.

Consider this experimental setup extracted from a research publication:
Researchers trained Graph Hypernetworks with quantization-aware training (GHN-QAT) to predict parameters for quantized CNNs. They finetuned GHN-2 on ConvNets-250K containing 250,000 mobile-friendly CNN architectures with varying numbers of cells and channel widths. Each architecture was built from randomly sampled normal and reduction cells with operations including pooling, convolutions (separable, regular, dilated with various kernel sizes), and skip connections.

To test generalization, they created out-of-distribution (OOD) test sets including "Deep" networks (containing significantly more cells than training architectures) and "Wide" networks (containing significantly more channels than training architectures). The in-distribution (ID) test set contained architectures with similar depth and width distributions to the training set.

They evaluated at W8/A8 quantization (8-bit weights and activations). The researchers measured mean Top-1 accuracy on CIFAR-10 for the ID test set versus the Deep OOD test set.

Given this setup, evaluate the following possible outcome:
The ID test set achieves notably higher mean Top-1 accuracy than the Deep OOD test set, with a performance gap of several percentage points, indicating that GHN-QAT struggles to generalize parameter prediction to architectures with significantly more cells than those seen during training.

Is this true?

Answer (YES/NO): YES